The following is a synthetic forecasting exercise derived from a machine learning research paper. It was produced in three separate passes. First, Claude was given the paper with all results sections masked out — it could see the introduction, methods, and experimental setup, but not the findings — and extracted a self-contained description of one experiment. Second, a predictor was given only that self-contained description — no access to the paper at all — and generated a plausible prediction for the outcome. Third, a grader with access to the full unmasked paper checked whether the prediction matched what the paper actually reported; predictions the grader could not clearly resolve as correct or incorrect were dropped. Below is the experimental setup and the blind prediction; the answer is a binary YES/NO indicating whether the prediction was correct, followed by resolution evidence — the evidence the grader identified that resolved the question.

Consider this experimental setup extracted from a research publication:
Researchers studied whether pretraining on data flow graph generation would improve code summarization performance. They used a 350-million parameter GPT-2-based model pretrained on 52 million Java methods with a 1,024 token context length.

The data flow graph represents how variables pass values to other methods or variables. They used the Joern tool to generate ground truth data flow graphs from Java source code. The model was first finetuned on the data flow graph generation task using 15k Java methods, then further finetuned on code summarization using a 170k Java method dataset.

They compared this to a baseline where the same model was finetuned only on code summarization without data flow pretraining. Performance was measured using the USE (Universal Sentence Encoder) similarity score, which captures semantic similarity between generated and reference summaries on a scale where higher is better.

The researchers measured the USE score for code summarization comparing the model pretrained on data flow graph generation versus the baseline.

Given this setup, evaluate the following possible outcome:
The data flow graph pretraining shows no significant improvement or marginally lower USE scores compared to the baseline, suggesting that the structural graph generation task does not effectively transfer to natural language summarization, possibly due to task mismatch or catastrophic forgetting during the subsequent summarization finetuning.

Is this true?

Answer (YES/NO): YES